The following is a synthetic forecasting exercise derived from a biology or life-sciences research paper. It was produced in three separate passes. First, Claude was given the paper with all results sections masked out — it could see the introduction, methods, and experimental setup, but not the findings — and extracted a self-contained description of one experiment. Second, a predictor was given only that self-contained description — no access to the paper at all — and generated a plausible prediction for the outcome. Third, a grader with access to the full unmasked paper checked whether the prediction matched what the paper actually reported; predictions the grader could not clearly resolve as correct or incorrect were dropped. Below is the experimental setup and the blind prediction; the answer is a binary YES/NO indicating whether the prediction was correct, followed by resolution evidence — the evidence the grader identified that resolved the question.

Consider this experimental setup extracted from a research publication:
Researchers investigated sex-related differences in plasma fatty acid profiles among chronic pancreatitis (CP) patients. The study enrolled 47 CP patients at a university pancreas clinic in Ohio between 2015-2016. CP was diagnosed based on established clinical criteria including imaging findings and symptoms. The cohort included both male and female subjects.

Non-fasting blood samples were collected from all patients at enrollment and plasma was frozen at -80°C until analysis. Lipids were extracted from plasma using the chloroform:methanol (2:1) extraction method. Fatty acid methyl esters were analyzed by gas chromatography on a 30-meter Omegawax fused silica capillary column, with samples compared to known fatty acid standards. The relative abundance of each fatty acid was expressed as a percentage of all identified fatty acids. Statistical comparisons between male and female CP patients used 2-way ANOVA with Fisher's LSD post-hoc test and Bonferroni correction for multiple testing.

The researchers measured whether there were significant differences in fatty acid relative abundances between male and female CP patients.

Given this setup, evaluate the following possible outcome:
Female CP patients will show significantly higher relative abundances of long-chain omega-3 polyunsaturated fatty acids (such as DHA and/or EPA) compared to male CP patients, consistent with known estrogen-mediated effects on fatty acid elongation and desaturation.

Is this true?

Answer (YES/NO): NO